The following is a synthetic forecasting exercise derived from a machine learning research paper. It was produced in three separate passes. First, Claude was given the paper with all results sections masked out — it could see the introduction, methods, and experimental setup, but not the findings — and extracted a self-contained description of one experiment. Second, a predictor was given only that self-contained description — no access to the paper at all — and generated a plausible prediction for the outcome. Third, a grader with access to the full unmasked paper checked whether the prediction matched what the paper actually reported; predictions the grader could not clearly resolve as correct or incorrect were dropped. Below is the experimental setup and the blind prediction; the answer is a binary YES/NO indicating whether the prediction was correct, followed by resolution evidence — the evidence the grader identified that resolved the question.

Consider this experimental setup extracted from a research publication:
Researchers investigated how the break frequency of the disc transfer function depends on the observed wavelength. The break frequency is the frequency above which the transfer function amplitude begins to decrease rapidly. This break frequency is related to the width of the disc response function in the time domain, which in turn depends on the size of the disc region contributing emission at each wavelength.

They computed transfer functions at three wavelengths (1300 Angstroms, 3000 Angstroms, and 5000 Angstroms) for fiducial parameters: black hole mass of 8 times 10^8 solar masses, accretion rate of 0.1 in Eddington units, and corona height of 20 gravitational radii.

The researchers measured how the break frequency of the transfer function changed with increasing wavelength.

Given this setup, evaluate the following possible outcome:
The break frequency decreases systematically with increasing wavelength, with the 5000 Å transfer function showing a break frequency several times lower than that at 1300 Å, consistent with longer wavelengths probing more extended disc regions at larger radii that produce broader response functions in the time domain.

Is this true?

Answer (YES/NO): YES